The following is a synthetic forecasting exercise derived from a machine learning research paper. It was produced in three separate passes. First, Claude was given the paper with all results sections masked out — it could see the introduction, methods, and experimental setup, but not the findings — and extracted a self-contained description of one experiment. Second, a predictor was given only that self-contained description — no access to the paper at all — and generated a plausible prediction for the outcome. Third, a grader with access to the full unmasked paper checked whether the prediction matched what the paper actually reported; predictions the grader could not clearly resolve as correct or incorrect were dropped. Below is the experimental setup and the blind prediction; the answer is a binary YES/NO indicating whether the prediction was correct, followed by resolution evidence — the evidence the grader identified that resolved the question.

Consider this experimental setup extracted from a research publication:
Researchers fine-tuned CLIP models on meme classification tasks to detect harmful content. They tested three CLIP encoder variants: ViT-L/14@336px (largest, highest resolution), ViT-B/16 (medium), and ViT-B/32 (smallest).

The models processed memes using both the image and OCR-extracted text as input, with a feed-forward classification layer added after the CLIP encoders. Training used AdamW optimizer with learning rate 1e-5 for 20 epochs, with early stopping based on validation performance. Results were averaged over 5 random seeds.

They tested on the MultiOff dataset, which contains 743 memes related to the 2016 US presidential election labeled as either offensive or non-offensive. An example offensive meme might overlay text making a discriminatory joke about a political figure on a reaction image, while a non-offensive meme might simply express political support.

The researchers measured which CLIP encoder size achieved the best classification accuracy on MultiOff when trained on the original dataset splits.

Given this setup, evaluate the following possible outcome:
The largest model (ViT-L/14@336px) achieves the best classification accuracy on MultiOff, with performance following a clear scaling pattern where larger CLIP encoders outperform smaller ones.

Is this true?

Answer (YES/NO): NO